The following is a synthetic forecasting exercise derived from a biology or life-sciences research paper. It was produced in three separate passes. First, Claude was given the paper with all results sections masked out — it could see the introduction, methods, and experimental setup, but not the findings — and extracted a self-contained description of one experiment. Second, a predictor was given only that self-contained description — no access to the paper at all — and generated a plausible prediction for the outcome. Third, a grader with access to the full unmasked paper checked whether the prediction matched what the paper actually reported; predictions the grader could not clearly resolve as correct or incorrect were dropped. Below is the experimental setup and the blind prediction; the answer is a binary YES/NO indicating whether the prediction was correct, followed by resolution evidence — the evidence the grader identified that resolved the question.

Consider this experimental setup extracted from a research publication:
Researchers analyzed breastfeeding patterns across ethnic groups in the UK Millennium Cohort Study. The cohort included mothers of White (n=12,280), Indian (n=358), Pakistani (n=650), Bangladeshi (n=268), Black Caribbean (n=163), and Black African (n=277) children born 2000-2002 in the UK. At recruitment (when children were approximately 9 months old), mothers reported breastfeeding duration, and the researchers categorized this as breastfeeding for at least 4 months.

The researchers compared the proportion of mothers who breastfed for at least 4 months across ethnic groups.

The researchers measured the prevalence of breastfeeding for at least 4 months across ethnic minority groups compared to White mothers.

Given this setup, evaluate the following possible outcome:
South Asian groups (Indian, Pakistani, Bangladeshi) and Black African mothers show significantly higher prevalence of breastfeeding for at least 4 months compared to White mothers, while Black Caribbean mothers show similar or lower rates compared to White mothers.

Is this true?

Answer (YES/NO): NO